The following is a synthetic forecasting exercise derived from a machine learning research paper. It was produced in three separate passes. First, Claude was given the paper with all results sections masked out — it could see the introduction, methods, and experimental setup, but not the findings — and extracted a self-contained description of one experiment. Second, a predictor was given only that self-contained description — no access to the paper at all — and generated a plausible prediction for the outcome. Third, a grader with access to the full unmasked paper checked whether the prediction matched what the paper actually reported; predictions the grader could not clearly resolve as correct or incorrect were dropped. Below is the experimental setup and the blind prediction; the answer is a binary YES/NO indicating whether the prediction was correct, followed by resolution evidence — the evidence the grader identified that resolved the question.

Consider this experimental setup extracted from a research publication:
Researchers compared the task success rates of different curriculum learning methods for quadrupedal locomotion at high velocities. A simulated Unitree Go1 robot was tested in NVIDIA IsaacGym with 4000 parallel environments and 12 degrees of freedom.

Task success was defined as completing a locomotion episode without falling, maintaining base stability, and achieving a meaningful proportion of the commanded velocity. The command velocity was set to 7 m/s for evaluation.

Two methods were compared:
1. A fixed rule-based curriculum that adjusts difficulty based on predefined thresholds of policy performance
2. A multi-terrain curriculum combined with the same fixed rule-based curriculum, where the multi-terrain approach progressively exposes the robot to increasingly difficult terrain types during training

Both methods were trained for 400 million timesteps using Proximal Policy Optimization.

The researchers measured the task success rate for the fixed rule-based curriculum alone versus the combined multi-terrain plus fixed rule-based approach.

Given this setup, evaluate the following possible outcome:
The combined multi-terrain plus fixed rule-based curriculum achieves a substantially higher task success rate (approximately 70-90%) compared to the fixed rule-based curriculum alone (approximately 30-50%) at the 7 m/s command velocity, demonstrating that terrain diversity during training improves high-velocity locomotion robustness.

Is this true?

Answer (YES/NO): NO